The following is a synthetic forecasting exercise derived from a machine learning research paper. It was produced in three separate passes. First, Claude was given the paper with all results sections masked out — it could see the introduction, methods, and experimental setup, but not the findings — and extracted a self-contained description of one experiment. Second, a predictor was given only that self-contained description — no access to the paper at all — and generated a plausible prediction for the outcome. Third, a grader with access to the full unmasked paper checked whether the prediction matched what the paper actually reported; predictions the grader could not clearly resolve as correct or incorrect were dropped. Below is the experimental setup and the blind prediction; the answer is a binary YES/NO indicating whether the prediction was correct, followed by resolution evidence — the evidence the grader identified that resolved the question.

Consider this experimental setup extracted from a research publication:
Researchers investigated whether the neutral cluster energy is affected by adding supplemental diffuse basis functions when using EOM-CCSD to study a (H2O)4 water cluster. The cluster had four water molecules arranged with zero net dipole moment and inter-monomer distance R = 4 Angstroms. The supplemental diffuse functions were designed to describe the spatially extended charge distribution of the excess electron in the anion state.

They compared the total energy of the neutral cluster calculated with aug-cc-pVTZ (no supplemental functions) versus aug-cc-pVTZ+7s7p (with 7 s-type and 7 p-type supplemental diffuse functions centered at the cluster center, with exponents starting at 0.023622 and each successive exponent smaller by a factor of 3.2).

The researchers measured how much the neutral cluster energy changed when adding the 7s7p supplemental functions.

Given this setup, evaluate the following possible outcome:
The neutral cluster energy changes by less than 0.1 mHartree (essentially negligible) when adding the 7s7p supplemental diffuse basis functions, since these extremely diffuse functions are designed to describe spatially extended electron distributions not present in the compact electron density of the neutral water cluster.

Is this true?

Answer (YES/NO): YES